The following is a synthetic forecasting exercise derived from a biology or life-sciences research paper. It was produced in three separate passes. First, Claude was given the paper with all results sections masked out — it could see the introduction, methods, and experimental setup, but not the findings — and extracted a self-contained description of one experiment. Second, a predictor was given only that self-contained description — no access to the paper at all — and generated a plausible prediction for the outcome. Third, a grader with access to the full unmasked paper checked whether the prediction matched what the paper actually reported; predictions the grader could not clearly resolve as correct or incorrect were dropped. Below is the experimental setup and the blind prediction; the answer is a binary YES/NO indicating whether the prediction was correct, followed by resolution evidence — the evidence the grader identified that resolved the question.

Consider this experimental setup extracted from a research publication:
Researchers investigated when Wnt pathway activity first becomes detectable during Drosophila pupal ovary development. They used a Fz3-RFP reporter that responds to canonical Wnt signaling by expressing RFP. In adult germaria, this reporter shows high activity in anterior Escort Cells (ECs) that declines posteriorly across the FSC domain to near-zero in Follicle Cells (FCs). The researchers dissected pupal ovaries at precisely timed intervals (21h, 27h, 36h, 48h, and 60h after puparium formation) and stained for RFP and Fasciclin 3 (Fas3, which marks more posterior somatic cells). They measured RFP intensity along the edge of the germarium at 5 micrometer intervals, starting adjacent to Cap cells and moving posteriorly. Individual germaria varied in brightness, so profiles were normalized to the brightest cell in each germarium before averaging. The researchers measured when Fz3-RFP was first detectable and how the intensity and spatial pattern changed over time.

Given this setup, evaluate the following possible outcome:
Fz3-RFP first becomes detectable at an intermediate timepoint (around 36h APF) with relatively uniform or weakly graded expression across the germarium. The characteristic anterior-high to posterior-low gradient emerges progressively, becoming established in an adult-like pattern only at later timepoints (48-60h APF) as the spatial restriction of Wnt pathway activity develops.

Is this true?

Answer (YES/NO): NO